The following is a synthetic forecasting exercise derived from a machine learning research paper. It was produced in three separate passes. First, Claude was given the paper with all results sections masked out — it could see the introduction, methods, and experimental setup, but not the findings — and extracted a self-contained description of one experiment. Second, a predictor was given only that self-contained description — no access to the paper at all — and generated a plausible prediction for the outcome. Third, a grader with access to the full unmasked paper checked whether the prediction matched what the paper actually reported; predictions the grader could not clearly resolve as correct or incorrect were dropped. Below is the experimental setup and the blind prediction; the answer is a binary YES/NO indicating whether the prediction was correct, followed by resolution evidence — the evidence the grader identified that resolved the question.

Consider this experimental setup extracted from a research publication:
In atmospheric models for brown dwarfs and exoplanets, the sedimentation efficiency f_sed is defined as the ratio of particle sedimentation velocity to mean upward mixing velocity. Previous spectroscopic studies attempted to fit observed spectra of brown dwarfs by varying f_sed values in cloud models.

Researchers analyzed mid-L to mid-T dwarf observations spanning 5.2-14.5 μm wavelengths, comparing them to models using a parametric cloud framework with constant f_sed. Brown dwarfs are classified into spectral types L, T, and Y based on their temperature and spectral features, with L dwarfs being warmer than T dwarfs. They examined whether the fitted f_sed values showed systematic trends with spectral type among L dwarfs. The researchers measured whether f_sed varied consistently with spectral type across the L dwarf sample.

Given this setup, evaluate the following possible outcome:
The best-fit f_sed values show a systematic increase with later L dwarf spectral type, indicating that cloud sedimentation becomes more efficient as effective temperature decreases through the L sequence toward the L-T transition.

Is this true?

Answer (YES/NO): NO